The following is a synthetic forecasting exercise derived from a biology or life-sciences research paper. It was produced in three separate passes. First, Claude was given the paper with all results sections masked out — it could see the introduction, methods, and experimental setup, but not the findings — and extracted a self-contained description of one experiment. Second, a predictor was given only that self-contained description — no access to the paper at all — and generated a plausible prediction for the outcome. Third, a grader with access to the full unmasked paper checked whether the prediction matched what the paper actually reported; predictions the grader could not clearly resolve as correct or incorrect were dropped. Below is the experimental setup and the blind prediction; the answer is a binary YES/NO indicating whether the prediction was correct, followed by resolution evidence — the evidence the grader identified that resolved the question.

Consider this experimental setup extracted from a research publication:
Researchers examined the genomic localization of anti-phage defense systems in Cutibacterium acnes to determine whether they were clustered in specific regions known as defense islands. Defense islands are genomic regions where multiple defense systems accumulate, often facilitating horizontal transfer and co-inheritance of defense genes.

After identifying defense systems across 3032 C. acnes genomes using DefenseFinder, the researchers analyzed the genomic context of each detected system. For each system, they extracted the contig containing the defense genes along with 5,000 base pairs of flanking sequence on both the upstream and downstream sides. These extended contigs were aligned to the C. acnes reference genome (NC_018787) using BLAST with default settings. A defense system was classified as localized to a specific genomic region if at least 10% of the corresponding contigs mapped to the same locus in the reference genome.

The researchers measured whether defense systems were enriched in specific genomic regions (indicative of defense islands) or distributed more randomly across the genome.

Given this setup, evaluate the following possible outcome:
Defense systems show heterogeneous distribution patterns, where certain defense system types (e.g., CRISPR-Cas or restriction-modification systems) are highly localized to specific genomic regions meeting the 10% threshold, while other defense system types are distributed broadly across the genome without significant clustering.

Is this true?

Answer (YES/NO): NO